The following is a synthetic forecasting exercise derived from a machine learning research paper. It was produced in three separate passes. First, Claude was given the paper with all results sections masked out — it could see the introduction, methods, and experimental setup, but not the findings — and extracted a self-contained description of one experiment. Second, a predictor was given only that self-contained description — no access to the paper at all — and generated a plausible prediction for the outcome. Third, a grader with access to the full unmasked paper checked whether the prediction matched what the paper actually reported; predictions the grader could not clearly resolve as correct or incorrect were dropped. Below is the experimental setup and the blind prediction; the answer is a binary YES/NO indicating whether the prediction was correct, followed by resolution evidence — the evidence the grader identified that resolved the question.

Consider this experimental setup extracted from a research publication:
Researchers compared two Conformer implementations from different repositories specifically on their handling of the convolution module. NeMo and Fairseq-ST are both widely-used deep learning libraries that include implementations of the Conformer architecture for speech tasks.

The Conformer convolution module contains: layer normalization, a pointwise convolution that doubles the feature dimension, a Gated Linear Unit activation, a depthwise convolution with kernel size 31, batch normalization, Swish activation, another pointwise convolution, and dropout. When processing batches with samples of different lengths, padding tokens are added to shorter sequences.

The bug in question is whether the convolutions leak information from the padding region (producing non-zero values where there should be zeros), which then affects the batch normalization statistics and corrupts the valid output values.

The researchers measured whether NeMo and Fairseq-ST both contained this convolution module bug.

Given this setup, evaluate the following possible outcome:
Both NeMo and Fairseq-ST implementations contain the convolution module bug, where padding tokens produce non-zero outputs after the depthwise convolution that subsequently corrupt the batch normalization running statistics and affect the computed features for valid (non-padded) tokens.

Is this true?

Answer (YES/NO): NO